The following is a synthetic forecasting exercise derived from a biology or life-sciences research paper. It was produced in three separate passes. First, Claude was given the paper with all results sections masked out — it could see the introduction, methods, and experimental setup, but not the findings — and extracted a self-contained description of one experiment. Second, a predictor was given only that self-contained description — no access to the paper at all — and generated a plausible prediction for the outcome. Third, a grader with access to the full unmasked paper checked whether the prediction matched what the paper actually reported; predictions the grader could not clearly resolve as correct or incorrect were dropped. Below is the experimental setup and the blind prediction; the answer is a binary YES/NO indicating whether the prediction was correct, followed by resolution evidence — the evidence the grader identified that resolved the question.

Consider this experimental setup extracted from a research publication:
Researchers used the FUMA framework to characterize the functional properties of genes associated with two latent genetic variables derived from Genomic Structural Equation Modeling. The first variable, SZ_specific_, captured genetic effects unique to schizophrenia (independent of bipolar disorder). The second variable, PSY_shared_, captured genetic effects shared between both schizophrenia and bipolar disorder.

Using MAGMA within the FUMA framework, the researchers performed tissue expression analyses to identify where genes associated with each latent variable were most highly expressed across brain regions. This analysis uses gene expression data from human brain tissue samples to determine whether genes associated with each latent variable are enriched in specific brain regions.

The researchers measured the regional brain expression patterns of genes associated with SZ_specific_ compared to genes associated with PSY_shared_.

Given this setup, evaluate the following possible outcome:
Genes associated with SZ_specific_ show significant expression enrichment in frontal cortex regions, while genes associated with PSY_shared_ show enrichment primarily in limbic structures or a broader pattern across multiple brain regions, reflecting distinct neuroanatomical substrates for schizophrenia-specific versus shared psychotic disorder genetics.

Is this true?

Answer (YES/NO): NO